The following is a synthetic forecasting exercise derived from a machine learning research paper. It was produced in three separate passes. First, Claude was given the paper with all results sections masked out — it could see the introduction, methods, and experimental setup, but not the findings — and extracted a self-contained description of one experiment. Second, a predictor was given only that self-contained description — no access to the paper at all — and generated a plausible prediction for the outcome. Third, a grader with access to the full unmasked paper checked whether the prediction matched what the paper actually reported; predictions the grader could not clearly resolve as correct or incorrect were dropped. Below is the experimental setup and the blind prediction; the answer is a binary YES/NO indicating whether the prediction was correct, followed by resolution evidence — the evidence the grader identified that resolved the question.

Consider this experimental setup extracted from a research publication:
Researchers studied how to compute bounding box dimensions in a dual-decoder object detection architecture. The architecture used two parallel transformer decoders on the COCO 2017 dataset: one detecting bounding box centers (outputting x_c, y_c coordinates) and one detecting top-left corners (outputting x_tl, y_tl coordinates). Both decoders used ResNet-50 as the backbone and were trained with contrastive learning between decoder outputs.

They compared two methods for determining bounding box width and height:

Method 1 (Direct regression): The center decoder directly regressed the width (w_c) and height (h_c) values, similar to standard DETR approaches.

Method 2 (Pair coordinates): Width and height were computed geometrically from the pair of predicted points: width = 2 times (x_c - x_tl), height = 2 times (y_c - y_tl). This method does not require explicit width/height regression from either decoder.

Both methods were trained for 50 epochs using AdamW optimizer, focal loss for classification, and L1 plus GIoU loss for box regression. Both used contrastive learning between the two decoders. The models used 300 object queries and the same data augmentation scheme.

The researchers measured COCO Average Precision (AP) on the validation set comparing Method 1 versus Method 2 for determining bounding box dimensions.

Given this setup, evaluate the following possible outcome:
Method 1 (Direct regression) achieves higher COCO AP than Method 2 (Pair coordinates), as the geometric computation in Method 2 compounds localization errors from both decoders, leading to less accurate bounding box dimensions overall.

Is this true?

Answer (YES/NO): NO